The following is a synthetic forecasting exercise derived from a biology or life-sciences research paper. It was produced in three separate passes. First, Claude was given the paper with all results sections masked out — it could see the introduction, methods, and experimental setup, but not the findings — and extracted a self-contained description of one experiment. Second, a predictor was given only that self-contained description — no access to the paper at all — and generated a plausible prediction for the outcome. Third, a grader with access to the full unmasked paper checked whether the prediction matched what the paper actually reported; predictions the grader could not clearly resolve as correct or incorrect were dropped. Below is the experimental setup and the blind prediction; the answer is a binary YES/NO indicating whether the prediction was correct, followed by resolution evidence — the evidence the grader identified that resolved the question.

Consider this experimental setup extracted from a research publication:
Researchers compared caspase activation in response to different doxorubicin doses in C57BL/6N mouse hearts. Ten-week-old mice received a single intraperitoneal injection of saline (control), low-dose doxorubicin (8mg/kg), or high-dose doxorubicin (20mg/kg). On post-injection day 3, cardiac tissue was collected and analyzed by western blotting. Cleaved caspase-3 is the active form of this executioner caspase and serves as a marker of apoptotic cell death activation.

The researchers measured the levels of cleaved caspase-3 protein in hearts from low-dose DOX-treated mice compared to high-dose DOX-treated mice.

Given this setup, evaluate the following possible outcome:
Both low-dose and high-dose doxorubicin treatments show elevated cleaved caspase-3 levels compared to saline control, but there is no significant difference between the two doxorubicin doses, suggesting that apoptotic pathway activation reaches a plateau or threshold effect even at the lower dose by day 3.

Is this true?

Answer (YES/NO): NO